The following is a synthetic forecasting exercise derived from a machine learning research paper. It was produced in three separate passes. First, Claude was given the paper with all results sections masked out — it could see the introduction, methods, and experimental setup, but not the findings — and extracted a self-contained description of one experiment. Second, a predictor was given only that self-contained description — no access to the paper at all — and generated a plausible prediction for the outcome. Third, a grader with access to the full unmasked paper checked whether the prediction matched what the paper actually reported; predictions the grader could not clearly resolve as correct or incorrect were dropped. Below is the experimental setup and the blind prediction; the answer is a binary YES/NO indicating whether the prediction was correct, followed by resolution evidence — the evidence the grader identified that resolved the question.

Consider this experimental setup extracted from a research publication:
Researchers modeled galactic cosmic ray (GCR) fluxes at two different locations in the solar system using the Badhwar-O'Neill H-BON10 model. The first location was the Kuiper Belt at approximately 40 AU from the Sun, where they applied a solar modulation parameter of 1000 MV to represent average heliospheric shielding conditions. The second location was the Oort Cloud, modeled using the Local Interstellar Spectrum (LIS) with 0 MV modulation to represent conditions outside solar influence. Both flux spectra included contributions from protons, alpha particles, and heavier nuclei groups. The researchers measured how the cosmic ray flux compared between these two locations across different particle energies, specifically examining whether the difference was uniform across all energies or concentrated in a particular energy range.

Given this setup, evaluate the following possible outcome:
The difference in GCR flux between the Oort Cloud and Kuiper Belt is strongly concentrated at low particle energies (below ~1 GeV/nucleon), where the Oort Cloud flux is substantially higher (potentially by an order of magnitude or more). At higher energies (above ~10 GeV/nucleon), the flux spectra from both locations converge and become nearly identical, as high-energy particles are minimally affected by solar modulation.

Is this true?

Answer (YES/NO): YES